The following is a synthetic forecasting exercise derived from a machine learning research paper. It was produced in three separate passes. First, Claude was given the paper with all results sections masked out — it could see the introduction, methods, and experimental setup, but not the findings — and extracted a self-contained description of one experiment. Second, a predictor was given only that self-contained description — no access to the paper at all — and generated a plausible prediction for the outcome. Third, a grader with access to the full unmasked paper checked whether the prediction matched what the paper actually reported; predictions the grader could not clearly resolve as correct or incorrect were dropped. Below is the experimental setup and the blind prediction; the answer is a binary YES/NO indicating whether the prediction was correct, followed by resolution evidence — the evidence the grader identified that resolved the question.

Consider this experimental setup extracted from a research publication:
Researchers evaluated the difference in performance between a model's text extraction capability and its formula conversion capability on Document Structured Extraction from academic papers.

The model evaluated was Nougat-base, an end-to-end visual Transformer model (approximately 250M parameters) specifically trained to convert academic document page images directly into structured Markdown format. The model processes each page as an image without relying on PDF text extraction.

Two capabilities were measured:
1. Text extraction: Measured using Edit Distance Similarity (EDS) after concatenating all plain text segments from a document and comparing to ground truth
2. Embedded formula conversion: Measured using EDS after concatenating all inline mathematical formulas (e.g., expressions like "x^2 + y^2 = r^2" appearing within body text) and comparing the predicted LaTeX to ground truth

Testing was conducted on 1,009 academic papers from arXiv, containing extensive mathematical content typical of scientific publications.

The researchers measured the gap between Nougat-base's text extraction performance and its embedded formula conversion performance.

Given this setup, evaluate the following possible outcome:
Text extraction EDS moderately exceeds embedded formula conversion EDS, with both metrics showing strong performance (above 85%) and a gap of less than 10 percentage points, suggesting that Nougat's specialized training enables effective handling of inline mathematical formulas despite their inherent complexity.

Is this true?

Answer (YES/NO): NO